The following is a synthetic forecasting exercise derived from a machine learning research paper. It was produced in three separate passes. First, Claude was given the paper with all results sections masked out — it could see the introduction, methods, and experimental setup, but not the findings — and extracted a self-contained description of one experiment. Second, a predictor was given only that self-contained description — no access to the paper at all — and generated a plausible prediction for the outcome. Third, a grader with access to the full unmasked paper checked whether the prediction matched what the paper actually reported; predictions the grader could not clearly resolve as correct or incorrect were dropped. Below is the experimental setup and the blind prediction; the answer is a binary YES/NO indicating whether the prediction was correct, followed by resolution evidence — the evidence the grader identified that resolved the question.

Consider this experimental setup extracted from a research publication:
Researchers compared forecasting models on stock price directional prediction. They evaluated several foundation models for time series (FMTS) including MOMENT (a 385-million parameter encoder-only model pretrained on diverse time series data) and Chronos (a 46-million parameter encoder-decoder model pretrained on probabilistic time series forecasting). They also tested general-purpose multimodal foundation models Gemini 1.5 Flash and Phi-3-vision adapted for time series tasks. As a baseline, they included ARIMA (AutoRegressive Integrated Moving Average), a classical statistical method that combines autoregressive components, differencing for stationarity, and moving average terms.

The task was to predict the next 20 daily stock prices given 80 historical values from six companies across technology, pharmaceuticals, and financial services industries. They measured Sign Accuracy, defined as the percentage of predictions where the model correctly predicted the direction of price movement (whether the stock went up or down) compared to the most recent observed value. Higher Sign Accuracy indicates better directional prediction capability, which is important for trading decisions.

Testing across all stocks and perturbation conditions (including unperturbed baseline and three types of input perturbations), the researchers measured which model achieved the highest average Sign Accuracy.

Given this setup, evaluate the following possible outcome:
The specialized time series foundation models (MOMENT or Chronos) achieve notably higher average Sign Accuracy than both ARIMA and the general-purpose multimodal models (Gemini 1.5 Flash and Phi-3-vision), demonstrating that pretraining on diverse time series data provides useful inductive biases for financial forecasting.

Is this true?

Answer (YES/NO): NO